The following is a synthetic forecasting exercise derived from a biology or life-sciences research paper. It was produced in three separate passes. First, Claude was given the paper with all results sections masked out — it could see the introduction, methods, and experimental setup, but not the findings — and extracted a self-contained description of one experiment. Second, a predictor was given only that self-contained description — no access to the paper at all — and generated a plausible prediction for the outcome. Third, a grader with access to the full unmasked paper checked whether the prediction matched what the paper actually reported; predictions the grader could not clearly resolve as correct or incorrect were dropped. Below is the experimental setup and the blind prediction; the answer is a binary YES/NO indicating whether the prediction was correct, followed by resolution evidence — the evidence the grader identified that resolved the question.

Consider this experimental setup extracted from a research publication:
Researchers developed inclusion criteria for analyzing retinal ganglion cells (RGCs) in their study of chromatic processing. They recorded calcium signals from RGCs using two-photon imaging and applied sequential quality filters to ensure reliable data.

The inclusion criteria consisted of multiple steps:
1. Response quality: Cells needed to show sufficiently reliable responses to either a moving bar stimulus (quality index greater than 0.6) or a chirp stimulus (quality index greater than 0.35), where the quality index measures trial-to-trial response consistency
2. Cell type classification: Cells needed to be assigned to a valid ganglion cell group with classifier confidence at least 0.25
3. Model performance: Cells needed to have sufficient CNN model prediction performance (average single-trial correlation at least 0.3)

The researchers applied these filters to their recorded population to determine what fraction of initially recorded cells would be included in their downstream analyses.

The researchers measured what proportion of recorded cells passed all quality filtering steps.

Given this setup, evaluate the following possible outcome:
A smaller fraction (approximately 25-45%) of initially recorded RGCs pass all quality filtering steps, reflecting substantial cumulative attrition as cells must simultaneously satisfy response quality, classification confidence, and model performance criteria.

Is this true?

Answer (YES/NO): NO